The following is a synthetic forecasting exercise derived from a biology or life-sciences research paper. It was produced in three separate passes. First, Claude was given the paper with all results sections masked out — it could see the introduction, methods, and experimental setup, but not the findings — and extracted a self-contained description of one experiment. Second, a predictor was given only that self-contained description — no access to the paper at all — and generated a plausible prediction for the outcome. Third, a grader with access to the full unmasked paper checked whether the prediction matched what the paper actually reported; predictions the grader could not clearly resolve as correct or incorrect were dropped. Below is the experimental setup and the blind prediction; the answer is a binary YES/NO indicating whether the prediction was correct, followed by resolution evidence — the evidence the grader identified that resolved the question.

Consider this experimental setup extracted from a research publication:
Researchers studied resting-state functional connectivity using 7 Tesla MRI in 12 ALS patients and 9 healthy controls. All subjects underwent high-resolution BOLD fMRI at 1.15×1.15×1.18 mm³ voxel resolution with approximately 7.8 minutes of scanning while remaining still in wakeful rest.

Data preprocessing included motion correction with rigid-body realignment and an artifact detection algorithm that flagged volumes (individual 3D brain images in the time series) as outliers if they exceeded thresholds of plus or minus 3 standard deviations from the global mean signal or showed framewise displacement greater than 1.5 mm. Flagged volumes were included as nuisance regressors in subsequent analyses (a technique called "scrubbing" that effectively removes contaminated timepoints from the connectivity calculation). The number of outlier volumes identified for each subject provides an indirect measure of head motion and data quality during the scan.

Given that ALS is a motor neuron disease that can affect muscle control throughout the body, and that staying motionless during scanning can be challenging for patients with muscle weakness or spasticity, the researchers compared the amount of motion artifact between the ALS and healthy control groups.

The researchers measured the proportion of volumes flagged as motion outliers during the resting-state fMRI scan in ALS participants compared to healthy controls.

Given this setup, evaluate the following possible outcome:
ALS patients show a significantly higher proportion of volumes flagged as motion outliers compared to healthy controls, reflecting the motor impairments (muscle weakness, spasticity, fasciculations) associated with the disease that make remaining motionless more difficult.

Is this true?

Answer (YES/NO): NO